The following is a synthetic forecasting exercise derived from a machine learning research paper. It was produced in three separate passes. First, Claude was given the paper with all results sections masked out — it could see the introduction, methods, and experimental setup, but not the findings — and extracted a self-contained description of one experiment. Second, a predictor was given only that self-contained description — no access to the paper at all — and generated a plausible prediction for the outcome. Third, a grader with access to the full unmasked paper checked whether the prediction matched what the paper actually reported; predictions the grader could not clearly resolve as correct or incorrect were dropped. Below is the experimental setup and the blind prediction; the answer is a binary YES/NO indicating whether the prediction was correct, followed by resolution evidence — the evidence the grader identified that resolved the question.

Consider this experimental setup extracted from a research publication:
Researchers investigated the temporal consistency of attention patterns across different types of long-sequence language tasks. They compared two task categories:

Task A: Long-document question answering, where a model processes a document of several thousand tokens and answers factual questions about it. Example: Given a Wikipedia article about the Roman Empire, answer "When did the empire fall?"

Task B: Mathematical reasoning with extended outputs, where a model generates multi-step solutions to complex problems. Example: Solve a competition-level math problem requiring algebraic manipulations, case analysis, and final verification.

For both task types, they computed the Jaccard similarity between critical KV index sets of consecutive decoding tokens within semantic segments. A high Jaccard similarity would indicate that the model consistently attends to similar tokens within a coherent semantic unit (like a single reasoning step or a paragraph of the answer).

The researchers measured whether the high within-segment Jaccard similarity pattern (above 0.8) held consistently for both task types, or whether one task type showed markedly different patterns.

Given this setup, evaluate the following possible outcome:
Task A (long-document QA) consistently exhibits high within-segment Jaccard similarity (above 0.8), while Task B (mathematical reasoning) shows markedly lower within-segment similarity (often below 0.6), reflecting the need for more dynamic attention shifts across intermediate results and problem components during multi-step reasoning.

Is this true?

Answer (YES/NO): NO